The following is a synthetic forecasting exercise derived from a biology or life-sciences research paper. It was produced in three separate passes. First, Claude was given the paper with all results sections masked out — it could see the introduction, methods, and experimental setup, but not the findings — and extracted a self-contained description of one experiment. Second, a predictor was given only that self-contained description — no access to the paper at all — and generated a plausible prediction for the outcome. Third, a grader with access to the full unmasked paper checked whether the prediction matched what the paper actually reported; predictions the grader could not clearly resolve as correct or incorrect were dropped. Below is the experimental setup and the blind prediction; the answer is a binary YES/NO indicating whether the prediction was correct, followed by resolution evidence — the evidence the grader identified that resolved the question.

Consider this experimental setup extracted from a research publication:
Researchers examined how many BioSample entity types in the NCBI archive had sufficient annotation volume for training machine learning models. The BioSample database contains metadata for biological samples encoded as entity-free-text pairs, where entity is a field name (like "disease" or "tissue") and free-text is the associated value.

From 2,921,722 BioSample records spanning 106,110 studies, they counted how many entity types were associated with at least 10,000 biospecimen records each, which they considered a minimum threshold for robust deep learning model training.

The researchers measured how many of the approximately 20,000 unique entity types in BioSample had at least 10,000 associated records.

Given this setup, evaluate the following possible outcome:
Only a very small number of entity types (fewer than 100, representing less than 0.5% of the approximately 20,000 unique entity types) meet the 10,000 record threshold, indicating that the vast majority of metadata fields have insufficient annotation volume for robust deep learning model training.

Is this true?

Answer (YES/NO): NO